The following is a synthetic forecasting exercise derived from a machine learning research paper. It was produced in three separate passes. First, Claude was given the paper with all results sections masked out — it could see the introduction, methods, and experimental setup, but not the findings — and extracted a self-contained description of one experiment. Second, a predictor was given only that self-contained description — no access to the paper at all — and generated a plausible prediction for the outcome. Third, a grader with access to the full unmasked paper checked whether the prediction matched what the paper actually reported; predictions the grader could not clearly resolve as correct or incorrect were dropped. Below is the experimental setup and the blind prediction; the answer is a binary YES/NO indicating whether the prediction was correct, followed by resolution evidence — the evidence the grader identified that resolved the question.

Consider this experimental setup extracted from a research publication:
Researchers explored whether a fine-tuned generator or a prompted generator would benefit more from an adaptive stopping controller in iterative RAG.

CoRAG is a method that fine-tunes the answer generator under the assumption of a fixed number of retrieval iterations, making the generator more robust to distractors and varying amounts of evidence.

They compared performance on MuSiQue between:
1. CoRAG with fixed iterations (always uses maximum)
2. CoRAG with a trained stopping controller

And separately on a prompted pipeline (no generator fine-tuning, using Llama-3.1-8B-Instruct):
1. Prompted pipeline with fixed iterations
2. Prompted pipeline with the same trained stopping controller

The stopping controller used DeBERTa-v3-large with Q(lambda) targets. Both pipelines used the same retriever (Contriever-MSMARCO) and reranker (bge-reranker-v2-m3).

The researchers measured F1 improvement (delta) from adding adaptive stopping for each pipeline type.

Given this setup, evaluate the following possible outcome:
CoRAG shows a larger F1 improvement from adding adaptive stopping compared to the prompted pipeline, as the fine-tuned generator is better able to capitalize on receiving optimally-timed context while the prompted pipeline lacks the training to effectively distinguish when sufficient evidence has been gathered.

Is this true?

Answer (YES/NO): NO